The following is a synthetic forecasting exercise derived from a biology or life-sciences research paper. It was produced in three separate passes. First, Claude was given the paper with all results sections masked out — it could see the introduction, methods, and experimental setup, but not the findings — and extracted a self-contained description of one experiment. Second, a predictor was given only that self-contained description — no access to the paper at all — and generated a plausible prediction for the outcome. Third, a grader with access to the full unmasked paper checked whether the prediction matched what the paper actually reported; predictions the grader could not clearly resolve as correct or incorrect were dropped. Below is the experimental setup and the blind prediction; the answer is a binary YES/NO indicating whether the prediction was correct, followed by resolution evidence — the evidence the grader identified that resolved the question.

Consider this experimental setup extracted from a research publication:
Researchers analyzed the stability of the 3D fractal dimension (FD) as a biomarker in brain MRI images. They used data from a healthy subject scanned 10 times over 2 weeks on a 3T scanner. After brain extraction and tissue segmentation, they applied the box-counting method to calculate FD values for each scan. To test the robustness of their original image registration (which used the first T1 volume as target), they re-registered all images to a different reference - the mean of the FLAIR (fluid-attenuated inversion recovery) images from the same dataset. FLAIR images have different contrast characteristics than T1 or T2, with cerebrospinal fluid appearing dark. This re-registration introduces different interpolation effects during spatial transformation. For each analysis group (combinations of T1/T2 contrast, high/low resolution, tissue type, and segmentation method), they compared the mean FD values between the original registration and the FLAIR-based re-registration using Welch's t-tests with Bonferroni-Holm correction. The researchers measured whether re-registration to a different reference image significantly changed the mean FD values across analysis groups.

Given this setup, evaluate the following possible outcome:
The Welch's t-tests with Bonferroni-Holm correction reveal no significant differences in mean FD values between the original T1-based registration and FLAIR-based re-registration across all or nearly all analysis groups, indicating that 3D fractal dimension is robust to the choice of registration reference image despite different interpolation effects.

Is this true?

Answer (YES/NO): NO